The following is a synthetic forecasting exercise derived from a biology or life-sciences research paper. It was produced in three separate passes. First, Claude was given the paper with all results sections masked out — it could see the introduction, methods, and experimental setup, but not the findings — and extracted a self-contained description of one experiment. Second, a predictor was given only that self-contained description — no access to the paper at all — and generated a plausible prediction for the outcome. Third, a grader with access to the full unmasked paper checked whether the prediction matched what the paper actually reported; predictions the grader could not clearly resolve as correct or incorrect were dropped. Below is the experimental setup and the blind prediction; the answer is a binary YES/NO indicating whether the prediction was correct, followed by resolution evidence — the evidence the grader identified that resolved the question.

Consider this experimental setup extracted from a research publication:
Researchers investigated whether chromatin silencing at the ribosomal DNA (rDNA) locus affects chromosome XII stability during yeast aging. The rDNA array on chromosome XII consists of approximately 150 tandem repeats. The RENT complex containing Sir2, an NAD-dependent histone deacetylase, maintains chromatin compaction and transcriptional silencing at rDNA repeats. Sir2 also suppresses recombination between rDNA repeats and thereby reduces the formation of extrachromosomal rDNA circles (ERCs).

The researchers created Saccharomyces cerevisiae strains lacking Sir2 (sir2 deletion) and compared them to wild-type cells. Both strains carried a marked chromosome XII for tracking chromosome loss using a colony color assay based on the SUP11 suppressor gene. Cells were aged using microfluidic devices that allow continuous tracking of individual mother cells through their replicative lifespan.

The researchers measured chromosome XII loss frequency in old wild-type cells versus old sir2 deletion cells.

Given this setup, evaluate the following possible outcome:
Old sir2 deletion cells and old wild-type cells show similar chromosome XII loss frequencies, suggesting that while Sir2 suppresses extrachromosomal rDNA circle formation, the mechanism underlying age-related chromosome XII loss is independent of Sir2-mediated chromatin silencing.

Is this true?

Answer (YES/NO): NO